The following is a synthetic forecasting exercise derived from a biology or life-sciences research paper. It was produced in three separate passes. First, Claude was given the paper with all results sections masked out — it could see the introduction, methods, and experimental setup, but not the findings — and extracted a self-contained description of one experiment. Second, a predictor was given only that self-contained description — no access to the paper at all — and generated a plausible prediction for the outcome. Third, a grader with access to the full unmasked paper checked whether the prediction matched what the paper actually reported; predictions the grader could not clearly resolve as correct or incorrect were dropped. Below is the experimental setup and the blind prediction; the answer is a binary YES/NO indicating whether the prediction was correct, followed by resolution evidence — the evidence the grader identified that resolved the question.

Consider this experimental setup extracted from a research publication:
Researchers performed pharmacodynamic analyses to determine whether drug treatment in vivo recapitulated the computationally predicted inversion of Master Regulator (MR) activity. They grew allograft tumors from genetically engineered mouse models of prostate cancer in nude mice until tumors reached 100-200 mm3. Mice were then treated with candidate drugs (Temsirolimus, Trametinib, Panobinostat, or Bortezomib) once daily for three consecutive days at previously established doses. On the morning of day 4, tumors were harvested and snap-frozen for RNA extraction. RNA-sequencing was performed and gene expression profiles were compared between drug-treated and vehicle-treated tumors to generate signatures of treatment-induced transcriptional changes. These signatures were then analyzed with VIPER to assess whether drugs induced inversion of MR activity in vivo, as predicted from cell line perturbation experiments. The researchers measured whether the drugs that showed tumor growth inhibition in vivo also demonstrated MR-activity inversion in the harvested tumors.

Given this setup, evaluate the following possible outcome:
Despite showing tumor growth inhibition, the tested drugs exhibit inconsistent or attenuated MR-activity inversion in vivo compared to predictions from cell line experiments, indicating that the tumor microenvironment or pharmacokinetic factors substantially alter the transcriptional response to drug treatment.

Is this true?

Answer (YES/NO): NO